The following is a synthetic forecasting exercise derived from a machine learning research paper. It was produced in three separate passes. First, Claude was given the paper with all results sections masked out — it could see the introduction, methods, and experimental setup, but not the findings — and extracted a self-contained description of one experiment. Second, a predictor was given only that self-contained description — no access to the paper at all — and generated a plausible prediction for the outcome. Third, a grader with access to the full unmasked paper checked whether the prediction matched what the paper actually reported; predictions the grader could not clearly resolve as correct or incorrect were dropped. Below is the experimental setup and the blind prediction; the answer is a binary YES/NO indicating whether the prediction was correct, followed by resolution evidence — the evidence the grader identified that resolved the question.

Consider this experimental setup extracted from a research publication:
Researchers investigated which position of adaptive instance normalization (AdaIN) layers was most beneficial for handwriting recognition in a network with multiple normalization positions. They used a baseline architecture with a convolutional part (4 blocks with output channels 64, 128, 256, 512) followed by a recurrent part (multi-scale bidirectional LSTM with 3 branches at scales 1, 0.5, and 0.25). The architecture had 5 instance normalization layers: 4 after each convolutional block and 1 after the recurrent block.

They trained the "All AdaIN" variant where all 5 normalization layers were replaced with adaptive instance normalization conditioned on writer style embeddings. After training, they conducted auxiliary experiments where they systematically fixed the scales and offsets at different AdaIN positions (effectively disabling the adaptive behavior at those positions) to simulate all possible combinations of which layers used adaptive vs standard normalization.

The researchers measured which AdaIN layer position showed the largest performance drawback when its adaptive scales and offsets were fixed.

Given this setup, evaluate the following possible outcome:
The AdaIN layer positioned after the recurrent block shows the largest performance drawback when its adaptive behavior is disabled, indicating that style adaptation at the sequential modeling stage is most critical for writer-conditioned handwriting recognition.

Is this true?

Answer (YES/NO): NO